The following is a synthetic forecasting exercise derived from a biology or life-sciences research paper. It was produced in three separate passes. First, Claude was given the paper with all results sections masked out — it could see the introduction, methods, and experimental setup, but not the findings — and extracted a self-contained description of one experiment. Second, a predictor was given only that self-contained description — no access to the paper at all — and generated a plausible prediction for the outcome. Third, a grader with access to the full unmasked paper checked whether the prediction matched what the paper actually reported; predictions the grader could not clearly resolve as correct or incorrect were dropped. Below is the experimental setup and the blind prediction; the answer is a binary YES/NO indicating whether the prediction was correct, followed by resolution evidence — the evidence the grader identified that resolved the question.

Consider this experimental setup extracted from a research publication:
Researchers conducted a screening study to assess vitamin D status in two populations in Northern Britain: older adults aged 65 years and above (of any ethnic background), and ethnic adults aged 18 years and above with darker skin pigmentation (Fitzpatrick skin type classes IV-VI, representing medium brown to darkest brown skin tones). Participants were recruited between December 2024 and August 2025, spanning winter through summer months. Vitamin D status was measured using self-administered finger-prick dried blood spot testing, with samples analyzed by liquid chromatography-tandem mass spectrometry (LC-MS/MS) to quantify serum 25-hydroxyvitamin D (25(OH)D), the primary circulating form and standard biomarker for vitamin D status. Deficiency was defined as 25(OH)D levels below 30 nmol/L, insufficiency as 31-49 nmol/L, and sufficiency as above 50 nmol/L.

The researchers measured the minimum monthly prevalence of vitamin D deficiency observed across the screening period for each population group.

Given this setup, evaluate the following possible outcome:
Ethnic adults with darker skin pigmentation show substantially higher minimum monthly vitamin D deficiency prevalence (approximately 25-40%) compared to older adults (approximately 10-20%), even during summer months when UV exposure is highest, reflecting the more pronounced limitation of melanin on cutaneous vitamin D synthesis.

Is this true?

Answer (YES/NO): NO